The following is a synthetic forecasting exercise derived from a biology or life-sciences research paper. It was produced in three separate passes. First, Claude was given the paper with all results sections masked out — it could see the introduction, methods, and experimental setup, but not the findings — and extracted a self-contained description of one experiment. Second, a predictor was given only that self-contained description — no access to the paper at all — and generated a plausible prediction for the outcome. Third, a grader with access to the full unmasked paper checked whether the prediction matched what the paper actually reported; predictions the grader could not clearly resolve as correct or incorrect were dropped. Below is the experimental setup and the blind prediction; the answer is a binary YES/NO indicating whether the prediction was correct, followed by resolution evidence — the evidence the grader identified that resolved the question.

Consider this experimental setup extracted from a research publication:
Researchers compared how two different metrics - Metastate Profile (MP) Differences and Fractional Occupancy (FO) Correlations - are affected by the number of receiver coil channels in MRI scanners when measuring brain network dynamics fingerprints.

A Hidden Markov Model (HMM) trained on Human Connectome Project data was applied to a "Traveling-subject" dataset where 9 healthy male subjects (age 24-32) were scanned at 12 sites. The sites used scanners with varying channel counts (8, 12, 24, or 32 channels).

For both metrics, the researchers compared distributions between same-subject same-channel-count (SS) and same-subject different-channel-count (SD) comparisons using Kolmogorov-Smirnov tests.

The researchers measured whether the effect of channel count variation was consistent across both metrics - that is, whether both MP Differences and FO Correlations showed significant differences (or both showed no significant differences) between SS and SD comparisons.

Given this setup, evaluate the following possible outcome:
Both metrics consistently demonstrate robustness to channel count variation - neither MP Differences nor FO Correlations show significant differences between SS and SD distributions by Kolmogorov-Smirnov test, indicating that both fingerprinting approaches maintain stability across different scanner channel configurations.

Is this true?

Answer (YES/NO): NO